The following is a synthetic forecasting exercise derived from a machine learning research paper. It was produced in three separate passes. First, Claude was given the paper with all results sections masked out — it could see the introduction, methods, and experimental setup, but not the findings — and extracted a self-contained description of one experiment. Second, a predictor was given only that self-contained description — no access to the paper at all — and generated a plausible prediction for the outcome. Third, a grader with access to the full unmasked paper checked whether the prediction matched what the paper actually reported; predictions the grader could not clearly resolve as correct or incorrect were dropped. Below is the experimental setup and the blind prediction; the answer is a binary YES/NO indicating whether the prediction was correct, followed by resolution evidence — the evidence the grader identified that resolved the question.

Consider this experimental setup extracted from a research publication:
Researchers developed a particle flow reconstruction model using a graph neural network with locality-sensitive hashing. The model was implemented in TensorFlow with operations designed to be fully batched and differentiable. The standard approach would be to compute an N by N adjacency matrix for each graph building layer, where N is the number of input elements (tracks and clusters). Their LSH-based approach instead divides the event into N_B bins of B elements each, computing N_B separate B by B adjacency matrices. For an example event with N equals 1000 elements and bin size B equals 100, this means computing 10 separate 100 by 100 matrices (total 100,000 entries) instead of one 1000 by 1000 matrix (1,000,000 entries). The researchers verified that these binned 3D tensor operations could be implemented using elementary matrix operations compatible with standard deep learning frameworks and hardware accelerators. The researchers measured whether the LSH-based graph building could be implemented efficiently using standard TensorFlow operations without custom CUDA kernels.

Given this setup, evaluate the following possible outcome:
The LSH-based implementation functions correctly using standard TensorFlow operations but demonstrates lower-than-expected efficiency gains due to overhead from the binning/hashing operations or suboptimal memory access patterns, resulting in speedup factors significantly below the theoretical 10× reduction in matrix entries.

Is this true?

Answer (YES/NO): NO